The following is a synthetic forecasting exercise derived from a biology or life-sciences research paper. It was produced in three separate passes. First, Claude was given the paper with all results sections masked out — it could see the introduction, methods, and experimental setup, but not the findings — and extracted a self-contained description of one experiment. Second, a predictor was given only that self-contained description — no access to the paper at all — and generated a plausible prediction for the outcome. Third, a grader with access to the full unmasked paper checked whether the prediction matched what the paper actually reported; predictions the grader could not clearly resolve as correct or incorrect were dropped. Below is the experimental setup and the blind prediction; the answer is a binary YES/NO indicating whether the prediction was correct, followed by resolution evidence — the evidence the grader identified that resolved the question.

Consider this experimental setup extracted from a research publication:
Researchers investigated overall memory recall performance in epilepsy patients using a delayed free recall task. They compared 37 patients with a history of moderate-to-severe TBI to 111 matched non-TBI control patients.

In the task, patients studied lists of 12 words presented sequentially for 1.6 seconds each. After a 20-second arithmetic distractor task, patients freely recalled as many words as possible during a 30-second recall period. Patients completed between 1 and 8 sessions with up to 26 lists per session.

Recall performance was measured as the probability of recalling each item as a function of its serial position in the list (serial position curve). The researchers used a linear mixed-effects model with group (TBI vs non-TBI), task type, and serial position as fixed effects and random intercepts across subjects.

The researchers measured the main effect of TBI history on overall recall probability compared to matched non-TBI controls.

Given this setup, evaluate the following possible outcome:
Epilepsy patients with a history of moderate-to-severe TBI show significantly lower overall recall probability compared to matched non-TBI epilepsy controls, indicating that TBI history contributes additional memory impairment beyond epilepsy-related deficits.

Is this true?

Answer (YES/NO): NO